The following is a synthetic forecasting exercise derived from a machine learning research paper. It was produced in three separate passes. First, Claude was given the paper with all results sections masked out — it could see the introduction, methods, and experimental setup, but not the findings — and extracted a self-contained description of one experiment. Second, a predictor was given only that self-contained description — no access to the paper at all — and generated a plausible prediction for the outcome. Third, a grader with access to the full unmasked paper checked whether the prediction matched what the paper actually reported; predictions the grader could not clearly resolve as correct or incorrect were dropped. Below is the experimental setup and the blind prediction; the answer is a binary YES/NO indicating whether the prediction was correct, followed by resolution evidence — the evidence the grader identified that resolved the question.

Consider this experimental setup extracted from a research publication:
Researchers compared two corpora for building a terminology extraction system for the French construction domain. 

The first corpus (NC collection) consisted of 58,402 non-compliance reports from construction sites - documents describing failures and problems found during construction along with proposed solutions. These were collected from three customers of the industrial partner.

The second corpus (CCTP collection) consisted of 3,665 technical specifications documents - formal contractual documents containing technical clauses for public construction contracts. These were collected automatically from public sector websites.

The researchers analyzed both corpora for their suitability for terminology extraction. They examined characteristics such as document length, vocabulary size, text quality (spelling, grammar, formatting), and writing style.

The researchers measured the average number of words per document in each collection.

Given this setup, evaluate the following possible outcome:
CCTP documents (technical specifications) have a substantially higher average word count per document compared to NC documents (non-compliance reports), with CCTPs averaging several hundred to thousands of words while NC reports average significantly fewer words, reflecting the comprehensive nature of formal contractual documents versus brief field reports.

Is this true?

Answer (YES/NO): NO